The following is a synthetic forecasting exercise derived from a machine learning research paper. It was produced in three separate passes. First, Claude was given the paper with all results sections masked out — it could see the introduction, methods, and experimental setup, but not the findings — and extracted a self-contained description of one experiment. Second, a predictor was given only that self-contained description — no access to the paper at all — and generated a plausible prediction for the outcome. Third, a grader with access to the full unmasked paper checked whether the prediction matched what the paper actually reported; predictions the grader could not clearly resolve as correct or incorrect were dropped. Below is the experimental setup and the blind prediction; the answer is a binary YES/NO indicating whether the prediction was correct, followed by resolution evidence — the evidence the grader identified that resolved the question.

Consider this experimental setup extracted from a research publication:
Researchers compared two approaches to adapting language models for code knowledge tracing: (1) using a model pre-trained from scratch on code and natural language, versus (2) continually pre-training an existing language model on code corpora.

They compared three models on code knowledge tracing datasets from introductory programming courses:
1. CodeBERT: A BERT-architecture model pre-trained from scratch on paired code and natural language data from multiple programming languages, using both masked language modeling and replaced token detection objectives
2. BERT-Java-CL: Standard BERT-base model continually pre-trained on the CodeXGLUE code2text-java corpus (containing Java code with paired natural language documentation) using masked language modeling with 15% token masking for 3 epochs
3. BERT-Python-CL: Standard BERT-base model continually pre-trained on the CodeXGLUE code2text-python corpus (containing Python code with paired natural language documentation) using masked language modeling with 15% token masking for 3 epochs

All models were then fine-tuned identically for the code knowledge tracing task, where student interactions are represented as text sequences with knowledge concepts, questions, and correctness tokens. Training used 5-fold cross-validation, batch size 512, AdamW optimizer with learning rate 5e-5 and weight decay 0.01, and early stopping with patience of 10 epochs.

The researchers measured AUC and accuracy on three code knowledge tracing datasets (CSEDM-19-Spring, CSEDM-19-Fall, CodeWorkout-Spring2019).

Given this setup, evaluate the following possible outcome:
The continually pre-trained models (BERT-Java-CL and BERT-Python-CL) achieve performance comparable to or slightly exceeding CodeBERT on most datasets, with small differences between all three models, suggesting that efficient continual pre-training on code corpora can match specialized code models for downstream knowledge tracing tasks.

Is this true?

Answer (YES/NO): NO